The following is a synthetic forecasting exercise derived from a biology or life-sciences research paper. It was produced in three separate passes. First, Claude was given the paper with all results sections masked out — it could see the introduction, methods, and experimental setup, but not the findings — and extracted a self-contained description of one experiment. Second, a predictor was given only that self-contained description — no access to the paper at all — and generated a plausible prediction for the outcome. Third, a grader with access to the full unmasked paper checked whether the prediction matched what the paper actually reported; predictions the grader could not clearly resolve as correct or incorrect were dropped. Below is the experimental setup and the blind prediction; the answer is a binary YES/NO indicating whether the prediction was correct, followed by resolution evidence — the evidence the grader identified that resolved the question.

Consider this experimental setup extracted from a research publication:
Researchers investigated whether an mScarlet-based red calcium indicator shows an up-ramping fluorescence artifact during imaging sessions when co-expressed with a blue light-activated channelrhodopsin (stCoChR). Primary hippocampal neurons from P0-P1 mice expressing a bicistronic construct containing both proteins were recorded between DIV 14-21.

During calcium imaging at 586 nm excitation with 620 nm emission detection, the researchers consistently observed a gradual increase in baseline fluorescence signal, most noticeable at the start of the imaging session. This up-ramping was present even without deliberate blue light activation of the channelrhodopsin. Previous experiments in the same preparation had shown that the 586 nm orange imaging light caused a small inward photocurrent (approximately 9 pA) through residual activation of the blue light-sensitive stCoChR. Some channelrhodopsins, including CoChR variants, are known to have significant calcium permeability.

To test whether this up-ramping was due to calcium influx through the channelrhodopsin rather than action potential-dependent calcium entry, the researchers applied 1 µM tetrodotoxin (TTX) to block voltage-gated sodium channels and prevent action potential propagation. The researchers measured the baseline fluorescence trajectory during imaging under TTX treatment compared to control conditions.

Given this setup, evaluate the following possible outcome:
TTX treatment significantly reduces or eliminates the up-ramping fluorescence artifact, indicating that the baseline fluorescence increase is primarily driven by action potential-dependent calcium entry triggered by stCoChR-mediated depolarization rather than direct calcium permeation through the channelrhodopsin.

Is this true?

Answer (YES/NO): NO